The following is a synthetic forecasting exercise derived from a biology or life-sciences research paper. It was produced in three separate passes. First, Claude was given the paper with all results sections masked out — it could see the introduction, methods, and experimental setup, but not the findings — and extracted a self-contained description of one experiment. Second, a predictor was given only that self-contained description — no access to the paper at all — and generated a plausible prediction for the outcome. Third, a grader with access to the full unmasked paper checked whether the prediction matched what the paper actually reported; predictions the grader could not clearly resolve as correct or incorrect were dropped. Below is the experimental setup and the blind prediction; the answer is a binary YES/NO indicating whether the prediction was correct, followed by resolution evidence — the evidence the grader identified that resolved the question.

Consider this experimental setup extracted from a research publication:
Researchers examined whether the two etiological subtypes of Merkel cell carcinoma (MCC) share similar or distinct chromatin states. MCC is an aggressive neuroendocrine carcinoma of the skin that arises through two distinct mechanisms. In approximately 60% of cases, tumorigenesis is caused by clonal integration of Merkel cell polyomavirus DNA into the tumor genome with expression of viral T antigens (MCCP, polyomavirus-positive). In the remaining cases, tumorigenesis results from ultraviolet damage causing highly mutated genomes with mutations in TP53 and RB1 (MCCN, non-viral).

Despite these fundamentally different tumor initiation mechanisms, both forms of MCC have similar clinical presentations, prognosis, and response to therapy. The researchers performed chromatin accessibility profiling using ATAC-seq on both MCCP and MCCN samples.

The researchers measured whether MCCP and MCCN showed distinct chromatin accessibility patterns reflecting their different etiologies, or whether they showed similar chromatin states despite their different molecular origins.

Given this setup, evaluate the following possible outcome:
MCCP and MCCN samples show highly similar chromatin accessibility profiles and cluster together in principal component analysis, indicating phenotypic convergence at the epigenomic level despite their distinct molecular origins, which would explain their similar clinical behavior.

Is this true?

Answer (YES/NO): YES